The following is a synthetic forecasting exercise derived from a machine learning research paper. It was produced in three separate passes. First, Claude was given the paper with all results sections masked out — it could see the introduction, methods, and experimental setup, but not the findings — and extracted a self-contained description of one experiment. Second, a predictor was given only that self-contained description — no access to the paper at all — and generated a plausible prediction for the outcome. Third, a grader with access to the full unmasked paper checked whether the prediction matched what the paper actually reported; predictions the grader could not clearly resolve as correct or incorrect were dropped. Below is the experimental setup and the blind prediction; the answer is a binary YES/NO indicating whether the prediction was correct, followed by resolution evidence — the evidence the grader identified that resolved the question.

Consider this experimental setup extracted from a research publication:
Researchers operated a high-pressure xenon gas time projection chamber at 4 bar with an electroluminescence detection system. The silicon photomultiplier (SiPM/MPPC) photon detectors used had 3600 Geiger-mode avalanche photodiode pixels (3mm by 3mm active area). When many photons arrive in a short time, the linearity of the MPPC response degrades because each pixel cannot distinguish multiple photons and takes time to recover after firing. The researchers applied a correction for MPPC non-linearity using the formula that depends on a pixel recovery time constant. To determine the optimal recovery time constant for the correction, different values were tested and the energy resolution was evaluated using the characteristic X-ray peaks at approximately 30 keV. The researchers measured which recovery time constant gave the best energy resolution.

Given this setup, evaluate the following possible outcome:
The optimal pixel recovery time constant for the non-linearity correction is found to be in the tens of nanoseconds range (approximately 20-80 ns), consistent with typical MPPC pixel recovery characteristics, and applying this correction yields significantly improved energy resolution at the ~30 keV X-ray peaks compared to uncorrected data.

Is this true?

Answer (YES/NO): NO